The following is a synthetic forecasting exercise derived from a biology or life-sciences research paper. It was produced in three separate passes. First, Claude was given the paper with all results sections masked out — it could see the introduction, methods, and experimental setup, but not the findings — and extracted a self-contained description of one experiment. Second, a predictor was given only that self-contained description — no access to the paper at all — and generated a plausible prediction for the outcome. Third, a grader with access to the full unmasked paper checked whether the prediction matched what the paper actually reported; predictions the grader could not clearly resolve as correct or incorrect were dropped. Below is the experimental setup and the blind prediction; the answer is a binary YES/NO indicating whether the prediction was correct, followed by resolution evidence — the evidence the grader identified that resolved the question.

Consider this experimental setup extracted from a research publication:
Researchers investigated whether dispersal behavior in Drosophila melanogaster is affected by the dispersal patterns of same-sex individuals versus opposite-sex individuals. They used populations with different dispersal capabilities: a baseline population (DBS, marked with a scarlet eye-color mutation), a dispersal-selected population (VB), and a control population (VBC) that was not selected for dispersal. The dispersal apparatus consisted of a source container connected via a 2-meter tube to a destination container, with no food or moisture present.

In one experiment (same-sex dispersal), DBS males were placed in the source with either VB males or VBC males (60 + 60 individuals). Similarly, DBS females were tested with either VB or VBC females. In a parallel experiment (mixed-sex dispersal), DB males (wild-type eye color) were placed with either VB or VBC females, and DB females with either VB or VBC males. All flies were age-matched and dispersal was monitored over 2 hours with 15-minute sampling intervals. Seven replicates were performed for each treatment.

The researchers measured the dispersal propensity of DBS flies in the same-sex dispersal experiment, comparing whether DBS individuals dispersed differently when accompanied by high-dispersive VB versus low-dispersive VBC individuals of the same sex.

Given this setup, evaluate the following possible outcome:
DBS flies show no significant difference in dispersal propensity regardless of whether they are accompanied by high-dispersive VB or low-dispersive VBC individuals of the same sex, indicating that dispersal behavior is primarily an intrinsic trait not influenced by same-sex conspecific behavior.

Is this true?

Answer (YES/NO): YES